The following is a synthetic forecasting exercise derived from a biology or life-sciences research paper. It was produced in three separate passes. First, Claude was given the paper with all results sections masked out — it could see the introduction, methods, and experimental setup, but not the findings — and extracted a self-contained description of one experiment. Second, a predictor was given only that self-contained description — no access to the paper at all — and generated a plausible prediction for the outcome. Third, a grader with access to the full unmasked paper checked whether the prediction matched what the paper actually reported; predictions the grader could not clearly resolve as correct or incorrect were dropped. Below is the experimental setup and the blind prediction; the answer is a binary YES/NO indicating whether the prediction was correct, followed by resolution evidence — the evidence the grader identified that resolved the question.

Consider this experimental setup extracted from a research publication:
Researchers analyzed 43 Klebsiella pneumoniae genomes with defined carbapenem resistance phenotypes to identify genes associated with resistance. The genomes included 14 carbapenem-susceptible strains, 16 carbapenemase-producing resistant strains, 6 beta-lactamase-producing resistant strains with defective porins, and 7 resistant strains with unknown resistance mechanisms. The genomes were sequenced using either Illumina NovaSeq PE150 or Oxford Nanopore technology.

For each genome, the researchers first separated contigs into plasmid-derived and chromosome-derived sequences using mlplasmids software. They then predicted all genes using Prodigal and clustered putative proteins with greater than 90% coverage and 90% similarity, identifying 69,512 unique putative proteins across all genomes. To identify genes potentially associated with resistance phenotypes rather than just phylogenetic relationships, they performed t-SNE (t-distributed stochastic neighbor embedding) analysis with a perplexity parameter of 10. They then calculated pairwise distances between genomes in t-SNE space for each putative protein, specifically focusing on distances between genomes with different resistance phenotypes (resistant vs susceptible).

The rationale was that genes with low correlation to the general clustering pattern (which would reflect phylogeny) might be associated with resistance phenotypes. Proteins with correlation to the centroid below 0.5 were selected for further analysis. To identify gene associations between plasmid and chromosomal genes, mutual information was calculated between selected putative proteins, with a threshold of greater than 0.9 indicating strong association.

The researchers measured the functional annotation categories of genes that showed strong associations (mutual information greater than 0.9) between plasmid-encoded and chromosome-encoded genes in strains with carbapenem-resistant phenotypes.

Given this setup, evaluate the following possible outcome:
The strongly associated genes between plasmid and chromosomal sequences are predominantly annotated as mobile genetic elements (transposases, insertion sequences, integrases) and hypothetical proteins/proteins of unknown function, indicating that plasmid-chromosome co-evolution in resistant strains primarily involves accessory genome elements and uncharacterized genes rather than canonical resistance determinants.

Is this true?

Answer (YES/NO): NO